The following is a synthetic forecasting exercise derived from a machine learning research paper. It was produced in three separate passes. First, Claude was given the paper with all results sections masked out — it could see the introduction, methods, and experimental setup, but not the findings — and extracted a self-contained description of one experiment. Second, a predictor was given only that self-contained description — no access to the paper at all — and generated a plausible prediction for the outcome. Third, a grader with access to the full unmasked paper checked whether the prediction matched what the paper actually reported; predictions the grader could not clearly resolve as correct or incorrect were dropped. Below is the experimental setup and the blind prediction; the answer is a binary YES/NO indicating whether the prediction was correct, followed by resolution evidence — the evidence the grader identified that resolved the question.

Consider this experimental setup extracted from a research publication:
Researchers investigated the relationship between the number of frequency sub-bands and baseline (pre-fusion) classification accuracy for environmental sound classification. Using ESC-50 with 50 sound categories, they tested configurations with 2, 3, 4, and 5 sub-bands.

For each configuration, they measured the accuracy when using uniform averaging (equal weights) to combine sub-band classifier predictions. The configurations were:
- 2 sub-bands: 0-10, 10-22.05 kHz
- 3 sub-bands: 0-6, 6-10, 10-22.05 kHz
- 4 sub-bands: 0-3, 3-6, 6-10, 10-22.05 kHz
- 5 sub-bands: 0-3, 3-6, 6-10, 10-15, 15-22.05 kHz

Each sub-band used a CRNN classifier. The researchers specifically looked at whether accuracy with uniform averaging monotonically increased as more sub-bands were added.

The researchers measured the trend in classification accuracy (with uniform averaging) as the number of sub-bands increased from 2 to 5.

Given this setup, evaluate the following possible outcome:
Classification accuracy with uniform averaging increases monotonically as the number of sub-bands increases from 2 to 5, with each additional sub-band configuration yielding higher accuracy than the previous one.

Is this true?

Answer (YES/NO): NO